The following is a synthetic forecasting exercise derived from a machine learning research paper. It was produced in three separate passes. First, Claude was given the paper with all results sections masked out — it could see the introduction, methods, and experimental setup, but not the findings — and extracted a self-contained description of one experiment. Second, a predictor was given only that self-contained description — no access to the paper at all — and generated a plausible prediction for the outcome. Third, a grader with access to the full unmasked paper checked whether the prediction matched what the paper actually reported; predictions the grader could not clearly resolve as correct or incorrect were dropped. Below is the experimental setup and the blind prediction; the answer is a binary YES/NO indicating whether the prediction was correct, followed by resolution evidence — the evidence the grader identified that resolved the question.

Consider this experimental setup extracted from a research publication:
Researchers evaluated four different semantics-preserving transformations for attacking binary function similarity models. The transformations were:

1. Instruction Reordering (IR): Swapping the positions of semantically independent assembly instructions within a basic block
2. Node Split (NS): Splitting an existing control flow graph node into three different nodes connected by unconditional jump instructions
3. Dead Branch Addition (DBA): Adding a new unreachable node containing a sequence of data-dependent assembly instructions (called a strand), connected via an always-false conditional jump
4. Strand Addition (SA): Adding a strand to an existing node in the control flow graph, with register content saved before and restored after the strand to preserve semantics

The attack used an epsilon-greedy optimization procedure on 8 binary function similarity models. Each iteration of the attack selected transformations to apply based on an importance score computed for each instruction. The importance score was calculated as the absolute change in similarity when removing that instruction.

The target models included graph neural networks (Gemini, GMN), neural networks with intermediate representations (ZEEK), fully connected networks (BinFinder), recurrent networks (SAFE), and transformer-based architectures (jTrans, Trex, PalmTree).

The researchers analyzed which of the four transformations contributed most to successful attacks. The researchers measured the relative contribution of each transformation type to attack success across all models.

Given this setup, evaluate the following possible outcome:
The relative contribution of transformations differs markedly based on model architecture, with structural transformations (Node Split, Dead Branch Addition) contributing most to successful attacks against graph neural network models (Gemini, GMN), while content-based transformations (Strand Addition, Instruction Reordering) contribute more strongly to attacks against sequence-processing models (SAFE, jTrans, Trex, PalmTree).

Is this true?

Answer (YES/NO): NO